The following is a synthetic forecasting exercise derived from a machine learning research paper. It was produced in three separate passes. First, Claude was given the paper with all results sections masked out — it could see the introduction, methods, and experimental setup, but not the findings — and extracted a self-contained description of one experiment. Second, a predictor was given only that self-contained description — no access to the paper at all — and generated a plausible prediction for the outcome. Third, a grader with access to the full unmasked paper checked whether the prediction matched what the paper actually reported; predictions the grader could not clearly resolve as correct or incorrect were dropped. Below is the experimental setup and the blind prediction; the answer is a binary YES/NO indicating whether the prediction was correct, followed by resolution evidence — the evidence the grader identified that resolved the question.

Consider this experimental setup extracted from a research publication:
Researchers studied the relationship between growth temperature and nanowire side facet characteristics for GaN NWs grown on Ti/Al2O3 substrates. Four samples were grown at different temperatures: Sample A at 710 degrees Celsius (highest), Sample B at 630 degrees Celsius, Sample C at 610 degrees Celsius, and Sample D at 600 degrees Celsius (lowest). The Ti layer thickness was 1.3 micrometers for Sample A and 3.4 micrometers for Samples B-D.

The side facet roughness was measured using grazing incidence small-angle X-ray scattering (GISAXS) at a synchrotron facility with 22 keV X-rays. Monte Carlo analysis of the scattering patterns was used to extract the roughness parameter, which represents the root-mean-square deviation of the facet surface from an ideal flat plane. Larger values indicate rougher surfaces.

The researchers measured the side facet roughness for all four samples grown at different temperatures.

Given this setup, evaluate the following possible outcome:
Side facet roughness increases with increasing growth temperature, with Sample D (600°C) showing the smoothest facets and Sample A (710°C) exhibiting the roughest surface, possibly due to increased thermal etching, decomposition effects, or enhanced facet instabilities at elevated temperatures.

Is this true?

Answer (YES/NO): NO